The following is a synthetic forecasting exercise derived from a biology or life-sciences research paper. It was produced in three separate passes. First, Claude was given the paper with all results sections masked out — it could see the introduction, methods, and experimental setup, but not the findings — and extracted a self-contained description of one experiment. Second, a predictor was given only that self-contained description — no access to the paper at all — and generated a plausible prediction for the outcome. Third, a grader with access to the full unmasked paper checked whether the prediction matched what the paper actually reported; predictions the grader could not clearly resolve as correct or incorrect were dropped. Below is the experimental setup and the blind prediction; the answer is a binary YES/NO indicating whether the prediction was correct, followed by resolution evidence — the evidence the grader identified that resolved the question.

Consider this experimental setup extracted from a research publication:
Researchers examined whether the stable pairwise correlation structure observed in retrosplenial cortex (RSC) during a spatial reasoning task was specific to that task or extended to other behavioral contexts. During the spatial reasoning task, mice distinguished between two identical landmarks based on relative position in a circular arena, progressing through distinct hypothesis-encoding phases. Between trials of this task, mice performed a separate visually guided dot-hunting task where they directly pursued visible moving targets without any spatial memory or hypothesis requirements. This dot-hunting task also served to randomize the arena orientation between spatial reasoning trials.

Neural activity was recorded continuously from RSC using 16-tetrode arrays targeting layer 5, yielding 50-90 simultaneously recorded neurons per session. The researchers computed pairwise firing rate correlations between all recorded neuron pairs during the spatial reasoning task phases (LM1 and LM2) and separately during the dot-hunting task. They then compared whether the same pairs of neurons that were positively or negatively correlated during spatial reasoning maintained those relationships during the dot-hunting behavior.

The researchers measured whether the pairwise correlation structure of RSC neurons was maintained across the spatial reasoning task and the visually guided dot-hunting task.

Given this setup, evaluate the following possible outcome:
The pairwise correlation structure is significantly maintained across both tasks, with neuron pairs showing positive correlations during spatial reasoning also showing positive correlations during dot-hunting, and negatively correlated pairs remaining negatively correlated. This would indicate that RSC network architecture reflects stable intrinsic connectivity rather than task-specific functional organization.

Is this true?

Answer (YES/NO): YES